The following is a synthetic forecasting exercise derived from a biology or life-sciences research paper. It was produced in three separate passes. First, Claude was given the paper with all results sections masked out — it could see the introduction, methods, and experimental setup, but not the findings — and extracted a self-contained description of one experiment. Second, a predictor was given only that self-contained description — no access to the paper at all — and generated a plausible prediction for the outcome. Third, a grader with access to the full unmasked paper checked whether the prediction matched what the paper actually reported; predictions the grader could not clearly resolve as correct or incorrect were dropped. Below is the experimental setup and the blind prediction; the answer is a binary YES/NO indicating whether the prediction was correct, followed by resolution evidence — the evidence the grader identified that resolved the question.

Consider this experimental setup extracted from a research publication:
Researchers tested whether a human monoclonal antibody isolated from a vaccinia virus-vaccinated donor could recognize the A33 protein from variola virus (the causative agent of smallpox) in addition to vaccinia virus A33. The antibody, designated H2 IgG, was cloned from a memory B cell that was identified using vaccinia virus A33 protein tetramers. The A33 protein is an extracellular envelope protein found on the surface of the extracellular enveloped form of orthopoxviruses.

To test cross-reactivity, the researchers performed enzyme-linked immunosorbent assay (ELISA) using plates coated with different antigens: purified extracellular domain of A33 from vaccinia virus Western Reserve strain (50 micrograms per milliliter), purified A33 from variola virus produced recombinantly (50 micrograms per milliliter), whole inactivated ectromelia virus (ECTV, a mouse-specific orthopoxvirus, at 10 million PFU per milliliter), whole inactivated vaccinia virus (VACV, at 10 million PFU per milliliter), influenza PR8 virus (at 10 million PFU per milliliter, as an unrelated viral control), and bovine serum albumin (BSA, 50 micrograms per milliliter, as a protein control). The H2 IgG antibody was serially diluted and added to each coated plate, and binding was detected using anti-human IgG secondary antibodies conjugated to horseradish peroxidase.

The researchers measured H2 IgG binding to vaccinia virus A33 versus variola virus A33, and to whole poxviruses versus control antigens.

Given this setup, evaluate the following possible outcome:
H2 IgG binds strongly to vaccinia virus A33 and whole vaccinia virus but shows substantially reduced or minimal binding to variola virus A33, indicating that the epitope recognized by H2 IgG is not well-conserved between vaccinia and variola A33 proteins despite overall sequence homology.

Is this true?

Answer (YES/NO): NO